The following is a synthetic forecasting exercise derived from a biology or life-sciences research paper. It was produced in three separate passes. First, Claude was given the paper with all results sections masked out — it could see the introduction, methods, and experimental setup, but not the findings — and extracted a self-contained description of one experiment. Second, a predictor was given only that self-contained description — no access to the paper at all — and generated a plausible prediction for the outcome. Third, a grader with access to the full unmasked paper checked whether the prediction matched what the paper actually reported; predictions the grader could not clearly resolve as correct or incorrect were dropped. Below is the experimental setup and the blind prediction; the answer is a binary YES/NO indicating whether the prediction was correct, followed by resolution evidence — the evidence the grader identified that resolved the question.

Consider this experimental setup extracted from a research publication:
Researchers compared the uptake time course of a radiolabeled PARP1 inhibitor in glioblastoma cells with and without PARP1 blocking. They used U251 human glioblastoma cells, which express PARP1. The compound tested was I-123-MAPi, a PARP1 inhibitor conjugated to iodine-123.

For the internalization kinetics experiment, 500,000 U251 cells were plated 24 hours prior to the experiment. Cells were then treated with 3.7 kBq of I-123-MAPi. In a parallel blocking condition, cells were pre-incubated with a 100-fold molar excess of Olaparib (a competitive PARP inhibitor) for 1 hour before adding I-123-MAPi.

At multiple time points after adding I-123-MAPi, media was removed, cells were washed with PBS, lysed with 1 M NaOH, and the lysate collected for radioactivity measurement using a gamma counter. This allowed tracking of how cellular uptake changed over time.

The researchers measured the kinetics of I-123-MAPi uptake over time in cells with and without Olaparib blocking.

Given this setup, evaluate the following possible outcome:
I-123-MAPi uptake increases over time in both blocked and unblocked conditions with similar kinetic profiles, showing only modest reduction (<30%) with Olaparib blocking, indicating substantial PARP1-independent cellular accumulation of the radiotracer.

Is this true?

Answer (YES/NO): NO